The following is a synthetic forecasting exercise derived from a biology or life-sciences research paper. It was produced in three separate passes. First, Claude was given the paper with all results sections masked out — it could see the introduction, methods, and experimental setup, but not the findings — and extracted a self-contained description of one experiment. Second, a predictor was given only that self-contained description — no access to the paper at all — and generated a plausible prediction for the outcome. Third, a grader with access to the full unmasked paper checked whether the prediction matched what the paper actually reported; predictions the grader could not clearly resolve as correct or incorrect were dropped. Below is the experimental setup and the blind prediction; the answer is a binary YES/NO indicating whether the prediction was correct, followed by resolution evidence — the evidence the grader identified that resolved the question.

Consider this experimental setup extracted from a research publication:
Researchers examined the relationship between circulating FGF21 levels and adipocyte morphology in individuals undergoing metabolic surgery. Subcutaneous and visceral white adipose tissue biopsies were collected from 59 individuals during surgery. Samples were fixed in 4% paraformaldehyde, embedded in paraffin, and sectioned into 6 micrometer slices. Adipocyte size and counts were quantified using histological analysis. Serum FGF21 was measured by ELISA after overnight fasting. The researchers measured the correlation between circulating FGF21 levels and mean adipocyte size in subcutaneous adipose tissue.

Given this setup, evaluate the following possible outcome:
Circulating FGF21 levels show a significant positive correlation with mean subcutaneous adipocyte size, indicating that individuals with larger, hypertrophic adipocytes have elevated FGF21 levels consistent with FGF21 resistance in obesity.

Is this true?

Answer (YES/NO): YES